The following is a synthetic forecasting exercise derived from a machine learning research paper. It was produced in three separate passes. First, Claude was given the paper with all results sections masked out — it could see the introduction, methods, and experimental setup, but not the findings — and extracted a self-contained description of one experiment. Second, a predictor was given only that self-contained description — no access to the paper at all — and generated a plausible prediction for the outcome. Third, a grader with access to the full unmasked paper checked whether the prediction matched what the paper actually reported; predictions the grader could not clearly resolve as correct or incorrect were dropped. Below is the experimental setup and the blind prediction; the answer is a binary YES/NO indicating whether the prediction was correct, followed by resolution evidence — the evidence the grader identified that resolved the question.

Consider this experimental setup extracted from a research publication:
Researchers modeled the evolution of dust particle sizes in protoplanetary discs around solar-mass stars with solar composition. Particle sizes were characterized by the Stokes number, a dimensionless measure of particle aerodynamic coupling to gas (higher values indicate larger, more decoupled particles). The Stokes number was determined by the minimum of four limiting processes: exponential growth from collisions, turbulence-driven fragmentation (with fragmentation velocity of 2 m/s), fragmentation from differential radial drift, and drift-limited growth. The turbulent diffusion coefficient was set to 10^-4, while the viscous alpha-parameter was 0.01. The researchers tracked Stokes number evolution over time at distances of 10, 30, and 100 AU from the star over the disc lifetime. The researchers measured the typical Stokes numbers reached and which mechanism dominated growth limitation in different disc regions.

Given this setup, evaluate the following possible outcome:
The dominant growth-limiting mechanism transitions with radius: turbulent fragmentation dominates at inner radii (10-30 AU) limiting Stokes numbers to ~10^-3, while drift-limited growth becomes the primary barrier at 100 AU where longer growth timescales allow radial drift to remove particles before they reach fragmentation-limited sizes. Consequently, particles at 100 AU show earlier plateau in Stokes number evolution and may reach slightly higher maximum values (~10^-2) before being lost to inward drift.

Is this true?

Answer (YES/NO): NO